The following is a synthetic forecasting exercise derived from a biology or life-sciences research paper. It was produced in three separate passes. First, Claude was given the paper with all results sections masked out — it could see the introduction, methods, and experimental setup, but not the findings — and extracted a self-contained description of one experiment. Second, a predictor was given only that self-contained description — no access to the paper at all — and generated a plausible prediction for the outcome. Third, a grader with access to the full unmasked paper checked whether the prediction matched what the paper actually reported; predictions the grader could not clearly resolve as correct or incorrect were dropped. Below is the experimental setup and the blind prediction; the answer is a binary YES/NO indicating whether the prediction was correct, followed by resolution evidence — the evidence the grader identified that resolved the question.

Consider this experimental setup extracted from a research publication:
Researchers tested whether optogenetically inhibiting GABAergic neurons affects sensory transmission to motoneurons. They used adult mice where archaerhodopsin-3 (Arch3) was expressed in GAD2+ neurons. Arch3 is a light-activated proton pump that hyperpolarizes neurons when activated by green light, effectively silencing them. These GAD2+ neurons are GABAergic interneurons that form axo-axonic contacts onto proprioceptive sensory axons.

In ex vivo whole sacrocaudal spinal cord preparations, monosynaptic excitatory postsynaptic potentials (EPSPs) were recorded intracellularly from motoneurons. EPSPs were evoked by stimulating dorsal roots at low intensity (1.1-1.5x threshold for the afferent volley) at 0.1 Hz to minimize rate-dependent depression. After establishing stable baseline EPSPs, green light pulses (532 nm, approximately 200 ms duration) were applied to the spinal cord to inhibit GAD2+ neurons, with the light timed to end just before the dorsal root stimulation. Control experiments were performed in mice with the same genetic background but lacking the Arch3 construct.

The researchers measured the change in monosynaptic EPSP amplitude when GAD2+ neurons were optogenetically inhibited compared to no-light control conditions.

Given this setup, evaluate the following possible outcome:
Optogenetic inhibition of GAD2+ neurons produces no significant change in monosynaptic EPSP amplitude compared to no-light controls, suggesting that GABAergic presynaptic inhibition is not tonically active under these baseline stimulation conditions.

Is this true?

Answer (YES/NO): NO